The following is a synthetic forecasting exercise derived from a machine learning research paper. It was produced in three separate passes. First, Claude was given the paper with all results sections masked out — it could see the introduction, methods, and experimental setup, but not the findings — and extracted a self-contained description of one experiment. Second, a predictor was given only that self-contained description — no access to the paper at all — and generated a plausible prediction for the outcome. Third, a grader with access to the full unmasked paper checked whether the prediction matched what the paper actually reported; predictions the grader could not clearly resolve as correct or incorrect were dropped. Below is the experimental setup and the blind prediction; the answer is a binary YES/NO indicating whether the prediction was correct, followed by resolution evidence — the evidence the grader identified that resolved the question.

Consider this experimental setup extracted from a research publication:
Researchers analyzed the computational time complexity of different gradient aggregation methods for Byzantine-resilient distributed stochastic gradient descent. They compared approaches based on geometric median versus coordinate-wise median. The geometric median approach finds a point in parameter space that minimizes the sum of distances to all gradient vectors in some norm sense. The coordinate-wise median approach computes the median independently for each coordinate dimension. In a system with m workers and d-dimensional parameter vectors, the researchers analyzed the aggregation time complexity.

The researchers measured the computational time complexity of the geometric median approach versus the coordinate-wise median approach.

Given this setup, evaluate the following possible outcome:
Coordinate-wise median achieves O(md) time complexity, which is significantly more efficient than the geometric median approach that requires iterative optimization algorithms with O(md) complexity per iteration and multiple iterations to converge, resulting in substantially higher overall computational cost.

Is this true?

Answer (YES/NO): NO